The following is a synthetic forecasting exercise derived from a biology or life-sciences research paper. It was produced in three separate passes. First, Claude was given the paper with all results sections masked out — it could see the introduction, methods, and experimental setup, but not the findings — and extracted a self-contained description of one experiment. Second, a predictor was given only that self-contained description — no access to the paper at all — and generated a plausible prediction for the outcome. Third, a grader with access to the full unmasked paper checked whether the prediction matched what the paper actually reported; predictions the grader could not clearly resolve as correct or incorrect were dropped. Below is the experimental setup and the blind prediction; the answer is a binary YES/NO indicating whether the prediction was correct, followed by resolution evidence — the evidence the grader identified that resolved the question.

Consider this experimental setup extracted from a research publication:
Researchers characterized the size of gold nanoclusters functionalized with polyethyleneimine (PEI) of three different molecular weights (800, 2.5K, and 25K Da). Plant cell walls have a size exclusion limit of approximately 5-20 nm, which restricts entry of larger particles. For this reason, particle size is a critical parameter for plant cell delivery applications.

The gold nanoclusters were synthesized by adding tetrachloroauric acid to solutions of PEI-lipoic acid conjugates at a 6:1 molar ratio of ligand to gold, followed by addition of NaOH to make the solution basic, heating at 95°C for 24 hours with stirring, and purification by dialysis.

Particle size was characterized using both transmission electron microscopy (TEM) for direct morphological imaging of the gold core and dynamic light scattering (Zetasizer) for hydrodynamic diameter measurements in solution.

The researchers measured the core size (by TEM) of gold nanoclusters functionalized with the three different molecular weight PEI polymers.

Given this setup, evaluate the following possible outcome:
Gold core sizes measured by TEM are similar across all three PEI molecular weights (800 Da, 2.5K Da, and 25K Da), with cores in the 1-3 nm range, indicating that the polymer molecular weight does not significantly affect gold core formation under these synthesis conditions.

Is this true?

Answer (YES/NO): YES